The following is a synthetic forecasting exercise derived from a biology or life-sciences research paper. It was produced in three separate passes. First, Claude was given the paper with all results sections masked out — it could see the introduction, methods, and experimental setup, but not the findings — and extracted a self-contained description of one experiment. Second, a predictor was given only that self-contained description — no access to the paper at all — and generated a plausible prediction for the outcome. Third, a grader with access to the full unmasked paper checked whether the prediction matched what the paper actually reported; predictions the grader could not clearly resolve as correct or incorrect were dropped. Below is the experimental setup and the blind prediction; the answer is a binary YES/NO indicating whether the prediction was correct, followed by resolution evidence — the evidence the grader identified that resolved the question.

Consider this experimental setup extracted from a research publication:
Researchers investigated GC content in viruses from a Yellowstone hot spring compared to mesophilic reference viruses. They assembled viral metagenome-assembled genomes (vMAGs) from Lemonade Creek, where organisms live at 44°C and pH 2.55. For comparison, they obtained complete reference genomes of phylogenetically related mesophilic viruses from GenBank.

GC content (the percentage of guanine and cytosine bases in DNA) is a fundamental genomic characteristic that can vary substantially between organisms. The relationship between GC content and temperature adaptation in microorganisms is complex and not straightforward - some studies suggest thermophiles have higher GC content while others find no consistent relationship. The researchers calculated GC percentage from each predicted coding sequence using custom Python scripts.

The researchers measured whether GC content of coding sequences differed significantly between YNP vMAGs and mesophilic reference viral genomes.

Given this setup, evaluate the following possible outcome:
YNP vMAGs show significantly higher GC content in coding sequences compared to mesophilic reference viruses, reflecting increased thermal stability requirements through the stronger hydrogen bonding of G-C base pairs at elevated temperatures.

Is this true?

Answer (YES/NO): NO